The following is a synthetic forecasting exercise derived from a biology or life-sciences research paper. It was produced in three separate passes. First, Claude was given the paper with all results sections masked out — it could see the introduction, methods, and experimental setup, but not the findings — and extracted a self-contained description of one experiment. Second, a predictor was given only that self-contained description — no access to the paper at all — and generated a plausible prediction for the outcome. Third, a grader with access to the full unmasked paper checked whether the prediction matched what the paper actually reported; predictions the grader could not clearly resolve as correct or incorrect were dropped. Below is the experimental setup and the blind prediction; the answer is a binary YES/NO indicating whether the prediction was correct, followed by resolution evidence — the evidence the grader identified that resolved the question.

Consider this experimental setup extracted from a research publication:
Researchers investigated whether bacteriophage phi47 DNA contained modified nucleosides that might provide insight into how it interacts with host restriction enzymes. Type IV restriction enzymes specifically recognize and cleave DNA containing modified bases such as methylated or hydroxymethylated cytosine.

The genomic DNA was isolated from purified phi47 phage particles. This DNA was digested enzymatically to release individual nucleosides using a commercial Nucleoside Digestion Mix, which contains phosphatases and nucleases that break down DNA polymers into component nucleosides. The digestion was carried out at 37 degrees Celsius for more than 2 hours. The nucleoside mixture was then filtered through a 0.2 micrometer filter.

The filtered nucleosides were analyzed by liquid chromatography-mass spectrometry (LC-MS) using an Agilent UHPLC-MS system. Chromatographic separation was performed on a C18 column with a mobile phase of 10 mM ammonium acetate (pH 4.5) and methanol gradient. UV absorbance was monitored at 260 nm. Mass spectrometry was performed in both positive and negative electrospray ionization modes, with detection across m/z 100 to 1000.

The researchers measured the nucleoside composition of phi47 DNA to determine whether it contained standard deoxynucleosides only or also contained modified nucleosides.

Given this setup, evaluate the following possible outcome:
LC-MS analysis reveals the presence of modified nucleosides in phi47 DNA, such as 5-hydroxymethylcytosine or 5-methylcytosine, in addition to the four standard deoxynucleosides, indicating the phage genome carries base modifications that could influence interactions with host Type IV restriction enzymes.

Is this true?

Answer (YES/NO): NO